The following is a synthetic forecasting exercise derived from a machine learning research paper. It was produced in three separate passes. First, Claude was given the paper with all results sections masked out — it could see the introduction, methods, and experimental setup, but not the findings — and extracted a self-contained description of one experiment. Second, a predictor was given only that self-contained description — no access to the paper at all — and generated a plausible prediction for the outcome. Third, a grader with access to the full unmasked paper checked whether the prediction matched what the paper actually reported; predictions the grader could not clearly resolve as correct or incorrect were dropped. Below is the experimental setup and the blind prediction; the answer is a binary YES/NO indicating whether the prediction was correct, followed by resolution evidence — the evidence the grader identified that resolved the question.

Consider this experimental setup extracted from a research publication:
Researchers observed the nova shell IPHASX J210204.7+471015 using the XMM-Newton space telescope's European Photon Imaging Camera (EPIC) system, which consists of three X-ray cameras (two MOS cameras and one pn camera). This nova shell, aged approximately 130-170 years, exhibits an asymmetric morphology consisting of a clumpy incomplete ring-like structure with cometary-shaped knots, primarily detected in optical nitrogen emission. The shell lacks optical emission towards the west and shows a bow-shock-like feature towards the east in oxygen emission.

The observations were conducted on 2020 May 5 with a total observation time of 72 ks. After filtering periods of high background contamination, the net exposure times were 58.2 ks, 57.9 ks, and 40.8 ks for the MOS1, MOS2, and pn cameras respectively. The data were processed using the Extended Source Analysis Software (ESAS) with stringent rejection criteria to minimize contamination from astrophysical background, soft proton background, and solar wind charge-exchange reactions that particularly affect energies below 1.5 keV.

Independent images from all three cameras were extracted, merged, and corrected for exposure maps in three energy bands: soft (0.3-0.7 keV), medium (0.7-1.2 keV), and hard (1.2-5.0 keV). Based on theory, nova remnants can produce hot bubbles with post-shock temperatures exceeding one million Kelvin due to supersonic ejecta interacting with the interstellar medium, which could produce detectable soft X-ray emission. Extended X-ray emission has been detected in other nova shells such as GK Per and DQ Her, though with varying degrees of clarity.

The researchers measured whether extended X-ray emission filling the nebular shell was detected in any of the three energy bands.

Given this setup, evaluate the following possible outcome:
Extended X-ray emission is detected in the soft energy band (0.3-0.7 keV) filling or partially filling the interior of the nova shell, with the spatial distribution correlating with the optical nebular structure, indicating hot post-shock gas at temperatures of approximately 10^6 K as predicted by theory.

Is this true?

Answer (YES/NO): NO